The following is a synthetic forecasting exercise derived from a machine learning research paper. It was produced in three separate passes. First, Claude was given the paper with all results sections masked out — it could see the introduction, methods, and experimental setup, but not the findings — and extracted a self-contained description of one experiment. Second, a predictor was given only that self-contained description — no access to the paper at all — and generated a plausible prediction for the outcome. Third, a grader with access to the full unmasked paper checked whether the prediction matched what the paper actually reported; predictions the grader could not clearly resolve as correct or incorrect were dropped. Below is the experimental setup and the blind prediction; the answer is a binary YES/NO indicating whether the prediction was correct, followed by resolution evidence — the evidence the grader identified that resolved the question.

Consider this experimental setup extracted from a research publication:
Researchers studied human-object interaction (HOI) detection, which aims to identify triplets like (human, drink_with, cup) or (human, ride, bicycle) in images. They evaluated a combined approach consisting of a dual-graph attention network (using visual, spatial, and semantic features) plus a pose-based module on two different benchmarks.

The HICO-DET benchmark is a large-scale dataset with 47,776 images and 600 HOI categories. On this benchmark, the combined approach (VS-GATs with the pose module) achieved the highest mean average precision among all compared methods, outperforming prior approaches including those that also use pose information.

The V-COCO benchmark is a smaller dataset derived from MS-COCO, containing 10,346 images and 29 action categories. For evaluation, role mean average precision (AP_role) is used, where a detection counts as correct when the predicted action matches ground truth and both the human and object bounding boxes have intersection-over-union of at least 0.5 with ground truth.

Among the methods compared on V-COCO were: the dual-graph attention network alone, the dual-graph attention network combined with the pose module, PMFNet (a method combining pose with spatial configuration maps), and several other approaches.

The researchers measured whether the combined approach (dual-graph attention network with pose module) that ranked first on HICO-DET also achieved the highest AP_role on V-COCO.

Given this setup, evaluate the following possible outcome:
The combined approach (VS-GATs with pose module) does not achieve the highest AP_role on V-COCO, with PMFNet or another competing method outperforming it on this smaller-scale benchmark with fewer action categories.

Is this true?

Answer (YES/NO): YES